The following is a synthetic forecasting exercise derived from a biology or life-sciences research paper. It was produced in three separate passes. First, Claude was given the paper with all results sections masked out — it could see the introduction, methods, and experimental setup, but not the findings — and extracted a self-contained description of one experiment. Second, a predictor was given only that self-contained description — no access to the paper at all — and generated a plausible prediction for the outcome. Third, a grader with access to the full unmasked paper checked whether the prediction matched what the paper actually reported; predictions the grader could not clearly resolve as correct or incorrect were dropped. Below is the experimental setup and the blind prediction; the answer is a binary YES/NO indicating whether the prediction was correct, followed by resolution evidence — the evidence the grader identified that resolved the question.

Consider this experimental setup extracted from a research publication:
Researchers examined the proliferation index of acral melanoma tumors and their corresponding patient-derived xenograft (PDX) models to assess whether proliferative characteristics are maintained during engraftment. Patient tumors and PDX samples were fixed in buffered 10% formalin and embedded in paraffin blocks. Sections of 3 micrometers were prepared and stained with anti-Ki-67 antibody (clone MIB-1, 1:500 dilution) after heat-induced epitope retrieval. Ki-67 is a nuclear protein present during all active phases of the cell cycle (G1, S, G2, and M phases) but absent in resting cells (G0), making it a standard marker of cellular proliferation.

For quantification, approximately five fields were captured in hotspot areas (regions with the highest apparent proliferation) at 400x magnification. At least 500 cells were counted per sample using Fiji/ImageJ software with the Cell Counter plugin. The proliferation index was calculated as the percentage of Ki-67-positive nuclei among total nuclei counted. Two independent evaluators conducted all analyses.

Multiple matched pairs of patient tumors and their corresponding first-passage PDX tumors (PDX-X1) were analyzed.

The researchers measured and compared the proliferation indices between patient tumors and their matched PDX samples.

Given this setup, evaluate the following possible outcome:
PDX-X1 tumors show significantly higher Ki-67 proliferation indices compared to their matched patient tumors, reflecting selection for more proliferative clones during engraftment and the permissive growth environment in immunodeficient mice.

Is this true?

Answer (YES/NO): NO